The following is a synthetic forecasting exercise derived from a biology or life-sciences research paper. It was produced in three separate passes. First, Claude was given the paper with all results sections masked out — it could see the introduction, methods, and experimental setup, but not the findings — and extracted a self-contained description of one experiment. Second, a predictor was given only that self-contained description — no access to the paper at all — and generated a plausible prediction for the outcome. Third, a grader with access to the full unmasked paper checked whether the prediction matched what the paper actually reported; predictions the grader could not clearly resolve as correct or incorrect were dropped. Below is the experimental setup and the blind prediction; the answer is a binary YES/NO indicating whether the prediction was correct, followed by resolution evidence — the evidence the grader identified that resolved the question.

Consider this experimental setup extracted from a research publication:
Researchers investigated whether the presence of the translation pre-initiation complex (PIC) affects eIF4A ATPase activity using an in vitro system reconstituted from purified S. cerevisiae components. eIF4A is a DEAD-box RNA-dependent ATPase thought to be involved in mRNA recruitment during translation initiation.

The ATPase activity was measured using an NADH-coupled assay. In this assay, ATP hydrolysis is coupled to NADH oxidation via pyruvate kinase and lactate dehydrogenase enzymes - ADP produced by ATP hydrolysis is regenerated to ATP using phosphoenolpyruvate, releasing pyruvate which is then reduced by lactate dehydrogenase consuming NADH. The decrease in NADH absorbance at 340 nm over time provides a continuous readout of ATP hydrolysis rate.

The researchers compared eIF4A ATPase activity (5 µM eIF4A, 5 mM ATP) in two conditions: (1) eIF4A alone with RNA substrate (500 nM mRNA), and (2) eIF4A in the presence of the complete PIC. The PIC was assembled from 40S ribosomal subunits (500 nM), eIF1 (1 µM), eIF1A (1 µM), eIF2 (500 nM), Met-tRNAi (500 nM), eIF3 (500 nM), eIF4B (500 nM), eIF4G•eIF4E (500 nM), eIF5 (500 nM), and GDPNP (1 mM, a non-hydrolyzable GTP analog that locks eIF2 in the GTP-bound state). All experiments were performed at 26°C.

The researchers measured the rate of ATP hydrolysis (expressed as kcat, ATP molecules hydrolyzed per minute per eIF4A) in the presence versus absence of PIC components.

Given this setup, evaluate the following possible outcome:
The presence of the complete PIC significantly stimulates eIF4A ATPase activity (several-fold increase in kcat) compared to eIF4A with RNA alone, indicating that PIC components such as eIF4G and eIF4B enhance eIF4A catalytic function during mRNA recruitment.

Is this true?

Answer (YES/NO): NO